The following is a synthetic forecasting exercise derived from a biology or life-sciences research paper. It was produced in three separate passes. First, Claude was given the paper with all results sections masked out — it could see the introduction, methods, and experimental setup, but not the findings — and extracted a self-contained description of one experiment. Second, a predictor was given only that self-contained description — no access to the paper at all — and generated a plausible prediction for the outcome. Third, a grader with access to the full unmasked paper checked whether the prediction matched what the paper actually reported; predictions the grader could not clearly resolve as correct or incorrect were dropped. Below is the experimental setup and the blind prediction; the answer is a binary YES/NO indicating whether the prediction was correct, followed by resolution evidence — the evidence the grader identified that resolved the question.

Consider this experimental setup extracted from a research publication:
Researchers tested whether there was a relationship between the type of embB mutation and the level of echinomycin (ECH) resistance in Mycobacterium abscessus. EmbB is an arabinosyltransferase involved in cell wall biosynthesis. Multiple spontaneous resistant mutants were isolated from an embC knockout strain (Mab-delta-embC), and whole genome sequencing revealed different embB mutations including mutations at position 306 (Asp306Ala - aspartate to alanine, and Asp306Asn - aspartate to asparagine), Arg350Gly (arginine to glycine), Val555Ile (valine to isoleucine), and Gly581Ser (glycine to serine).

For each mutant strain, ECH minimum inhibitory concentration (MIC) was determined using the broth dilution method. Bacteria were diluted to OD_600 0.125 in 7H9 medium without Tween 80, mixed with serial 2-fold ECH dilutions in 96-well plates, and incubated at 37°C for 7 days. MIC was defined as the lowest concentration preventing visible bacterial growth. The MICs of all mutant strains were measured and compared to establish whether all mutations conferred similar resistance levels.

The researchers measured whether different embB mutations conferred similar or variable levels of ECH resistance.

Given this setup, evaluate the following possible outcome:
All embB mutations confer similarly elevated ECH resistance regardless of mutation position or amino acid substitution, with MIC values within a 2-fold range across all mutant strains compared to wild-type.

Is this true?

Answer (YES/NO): NO